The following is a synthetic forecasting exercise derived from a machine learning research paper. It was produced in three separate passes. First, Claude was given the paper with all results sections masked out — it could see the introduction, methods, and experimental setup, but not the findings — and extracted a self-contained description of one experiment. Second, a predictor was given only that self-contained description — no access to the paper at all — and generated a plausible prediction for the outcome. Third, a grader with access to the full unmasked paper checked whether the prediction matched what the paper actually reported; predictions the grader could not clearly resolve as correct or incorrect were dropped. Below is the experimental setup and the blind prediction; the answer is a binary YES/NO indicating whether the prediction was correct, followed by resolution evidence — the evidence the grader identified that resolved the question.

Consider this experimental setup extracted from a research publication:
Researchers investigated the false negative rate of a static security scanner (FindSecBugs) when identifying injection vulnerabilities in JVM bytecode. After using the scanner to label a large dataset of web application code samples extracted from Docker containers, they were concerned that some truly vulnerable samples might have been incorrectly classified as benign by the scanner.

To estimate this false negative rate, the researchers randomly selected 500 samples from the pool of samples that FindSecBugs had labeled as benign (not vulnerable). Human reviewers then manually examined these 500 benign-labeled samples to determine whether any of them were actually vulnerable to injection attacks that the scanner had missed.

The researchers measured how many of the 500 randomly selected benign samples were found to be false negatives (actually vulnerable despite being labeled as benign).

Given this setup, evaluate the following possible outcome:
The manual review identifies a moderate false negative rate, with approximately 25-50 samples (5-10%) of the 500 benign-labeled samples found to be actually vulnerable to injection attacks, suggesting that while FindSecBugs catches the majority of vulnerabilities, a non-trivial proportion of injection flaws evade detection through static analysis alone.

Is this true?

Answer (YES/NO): NO